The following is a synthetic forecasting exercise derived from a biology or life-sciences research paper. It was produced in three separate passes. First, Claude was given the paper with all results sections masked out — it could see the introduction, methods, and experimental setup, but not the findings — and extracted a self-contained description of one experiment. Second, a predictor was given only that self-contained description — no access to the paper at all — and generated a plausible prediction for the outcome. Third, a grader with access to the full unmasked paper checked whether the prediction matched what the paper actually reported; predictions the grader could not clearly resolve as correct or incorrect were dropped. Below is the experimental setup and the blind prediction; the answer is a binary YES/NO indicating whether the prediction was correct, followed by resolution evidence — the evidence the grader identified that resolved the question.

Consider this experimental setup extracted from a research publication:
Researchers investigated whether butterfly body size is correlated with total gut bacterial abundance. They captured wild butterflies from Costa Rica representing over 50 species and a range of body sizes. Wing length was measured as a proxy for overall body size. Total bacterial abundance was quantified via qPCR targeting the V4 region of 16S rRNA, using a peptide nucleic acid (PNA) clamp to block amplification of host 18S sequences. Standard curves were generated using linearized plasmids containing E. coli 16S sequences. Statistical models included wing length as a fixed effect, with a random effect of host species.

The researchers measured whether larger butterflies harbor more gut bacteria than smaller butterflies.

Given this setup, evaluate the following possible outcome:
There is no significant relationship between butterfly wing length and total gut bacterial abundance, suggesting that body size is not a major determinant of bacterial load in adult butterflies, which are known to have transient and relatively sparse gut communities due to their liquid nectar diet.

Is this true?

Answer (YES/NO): NO